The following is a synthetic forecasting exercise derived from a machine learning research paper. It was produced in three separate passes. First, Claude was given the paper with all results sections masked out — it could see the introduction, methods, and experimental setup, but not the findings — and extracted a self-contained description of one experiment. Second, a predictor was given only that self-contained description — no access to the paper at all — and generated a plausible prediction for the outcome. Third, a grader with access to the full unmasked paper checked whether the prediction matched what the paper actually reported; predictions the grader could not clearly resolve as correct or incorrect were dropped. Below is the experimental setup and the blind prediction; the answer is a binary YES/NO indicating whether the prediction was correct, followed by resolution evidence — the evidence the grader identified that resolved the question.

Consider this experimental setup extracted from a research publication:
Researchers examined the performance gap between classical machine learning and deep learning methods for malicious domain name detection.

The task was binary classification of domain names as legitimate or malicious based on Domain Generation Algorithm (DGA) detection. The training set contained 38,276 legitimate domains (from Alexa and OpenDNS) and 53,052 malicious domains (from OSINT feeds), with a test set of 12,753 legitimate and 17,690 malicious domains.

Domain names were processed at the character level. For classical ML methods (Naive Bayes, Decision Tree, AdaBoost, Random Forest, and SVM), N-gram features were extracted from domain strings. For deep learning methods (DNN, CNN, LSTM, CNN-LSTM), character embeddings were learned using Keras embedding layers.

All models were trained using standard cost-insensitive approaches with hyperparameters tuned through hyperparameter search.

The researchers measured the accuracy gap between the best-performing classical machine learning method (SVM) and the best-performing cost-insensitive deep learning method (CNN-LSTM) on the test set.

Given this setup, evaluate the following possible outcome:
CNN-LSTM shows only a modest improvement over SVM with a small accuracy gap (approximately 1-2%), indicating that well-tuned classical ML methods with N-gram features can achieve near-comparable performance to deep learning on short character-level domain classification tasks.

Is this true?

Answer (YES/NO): NO